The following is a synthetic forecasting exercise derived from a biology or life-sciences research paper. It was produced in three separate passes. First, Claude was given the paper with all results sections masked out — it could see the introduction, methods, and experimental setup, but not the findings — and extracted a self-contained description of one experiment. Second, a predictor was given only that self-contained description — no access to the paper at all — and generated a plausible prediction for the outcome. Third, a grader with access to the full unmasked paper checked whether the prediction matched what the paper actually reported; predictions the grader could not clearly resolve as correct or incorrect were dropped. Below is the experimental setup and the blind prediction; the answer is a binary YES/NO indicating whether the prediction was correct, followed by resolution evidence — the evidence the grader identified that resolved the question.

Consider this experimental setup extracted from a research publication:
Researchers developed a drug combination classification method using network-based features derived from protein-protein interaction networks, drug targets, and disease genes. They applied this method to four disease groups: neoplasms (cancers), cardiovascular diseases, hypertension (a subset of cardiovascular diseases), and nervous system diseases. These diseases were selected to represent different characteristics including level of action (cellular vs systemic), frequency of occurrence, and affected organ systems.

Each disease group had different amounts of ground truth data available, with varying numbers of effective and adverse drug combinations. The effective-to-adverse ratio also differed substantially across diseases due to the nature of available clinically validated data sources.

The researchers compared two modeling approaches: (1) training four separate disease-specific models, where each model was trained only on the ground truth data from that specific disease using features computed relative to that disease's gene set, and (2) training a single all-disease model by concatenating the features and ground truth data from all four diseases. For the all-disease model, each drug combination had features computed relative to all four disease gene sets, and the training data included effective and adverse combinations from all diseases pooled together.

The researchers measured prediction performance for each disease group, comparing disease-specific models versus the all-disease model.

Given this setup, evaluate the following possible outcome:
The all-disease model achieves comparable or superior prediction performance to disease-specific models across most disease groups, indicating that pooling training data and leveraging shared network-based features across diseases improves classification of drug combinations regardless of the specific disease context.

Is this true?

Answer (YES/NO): NO